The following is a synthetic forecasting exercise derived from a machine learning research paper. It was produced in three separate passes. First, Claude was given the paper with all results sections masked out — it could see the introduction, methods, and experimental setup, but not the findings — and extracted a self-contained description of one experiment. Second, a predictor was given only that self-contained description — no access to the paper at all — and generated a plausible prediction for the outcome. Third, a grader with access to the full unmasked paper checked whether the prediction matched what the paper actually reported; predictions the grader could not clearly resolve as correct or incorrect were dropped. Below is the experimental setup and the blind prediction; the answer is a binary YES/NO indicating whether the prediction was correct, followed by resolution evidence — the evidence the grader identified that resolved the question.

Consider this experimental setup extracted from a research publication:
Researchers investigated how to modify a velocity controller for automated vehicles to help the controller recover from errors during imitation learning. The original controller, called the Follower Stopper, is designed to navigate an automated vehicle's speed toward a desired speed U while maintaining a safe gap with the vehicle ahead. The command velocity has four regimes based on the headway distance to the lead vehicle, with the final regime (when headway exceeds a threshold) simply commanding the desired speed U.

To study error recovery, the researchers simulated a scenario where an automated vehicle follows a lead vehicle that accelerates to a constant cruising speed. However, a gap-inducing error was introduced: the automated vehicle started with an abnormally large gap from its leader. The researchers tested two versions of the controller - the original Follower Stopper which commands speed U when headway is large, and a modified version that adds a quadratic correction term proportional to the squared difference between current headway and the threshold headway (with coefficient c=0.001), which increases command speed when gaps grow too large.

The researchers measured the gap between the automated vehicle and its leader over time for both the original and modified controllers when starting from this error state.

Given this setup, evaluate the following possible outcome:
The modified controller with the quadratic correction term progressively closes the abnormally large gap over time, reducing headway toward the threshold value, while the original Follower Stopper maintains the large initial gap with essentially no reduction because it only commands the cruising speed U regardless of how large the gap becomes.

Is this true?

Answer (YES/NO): YES